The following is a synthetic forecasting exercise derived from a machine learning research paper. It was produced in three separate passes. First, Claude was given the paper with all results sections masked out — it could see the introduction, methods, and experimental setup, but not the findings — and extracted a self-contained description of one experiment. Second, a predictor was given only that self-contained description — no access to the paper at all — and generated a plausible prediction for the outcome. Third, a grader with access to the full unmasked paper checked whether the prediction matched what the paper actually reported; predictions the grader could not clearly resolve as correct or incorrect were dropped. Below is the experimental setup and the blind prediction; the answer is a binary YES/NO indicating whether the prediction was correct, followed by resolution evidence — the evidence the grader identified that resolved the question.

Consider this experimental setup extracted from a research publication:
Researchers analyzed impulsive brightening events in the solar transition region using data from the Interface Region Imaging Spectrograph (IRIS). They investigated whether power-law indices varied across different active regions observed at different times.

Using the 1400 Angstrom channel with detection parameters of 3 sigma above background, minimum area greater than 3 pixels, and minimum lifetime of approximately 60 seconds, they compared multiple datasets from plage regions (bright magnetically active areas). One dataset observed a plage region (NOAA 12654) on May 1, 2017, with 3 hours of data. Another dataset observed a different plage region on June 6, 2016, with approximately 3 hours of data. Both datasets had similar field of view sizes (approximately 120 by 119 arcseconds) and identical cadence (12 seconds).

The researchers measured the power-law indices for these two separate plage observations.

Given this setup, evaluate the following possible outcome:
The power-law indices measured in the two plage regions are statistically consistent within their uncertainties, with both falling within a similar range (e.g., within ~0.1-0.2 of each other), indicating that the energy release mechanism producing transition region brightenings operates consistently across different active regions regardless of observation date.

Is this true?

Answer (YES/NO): YES